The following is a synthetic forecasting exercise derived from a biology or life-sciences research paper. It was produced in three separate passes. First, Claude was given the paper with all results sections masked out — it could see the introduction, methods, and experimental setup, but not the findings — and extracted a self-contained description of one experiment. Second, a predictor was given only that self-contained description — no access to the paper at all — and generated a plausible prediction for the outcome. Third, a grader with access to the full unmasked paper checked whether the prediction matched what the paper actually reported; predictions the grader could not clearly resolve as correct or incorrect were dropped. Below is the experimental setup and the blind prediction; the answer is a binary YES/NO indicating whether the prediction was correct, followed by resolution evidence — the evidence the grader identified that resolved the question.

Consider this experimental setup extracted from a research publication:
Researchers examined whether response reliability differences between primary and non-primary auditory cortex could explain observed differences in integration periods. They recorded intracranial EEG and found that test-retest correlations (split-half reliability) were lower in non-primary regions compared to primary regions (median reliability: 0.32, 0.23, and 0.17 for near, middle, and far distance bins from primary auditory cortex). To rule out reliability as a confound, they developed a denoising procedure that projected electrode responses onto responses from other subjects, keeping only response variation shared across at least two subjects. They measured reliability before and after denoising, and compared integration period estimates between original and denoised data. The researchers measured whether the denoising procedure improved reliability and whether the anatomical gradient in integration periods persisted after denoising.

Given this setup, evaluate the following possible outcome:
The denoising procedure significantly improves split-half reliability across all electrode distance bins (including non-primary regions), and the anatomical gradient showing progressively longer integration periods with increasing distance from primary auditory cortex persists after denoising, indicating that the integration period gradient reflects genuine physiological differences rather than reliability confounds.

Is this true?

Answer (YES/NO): YES